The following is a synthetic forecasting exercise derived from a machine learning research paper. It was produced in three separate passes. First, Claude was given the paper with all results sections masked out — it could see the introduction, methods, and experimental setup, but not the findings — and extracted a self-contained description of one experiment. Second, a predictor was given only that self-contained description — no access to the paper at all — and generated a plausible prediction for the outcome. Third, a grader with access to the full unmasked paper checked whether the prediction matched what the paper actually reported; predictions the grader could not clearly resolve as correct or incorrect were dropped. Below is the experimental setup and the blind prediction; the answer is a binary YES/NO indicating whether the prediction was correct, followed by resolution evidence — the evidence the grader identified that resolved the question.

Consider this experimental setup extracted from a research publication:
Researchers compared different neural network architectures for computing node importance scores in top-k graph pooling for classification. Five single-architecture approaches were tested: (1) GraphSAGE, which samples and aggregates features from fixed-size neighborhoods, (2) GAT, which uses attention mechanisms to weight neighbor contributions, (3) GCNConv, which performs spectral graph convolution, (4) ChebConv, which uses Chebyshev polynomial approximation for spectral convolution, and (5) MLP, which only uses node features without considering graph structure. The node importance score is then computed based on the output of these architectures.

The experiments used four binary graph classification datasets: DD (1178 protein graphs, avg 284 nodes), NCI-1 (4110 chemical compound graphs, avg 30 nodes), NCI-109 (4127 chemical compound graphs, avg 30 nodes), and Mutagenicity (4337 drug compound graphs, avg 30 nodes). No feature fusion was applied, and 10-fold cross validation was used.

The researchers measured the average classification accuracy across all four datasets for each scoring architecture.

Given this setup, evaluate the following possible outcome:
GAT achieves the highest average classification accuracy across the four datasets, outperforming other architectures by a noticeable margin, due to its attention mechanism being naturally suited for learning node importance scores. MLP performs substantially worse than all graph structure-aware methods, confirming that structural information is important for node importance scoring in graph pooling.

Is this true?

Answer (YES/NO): NO